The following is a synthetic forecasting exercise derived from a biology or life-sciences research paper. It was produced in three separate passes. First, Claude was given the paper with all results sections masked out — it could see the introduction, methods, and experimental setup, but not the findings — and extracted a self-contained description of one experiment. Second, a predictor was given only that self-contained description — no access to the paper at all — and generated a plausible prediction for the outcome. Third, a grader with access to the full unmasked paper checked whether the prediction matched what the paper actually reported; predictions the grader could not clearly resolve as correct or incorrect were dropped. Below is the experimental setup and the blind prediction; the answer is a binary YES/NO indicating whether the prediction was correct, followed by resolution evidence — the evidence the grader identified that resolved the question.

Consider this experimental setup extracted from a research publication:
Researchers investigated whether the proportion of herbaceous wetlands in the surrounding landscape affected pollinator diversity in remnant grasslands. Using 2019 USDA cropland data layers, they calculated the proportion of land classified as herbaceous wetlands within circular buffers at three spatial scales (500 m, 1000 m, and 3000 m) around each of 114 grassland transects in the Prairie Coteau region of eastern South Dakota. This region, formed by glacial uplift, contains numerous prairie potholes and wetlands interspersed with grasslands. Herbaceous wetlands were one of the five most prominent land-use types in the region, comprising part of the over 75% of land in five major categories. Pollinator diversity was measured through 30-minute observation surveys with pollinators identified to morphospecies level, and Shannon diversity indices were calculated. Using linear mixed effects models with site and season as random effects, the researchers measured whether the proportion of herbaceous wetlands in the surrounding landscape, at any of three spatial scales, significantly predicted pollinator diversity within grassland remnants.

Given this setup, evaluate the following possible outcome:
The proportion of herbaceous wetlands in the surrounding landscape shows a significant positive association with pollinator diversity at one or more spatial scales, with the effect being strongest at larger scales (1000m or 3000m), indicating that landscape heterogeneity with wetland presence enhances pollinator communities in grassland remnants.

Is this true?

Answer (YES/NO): YES